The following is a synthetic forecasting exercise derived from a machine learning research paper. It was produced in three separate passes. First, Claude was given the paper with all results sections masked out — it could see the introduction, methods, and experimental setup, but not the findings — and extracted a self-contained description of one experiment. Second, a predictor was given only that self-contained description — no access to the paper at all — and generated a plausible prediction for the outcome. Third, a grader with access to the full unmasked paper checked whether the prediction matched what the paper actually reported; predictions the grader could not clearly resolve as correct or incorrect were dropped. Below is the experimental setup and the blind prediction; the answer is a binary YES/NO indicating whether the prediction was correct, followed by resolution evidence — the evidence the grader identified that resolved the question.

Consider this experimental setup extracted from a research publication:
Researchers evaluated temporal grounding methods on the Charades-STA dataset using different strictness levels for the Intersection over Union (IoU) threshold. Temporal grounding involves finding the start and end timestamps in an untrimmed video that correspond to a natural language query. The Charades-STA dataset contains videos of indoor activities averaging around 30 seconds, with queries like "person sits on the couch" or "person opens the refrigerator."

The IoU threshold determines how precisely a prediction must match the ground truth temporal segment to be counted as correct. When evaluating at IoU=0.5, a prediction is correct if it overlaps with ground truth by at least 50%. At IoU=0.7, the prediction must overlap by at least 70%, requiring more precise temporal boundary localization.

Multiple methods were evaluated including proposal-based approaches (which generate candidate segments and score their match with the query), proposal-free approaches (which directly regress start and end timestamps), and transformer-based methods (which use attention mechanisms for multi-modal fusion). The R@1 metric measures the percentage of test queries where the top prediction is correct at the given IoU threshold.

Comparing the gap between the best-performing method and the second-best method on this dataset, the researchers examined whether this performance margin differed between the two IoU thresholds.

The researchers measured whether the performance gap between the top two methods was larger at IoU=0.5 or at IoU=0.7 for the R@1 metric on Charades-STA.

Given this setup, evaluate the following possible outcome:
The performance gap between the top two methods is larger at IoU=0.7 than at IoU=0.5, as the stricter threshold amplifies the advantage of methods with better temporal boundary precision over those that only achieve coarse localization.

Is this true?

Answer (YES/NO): YES